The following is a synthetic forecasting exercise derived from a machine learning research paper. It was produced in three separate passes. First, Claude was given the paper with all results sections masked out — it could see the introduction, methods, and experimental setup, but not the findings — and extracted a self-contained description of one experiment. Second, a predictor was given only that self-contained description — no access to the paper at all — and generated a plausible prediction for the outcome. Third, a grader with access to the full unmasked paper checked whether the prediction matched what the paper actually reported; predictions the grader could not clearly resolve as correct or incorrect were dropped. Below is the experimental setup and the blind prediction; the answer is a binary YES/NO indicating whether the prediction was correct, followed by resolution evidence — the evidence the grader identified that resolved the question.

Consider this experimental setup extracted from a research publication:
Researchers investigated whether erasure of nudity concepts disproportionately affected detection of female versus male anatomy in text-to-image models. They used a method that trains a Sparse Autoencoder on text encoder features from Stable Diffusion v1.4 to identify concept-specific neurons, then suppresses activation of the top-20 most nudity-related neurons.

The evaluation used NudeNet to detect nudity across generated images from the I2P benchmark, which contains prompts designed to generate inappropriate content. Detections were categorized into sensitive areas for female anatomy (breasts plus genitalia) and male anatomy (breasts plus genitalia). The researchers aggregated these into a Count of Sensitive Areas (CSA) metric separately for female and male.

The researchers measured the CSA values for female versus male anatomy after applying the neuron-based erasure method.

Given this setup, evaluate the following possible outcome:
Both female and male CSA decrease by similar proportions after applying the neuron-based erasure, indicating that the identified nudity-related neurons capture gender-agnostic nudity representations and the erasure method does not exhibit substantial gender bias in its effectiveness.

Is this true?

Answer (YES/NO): NO